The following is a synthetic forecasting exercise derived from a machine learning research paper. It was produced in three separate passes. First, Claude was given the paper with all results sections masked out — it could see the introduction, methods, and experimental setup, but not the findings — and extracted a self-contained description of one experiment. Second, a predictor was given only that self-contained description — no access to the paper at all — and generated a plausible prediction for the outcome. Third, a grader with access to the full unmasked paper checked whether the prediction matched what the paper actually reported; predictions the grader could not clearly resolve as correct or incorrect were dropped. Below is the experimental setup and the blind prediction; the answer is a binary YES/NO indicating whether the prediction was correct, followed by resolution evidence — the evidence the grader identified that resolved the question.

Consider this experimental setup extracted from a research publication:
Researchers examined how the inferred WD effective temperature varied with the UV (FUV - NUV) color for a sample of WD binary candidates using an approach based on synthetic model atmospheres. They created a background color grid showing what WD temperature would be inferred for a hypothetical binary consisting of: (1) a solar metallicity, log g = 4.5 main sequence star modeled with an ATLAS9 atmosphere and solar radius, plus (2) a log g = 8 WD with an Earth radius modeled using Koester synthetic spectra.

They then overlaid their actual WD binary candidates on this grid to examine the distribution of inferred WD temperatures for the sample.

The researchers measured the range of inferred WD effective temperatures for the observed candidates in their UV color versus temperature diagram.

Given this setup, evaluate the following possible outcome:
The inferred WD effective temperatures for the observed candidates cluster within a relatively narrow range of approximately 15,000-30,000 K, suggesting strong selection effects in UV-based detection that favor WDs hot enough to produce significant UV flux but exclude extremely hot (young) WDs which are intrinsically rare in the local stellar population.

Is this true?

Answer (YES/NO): NO